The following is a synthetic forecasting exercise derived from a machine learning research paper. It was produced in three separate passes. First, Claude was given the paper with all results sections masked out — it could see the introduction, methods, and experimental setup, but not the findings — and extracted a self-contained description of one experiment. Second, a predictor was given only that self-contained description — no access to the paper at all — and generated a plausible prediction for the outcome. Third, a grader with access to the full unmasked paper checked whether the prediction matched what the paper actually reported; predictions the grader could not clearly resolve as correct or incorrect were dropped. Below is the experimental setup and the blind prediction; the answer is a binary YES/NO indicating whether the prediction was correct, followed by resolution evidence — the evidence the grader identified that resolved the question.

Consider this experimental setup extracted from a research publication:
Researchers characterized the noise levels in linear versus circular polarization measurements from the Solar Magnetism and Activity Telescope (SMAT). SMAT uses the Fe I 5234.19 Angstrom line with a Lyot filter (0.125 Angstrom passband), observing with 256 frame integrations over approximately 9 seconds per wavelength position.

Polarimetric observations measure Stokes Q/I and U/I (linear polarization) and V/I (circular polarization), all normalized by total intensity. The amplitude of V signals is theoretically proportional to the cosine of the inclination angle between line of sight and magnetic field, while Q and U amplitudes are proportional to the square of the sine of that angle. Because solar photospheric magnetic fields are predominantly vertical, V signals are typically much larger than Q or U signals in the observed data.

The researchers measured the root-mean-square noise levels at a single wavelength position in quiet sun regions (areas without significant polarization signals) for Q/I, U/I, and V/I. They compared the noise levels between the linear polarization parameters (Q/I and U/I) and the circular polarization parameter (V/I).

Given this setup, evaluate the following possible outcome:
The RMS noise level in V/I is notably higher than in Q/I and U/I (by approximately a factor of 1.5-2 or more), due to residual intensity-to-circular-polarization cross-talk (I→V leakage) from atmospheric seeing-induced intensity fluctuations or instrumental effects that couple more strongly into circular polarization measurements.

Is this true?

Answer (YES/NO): YES